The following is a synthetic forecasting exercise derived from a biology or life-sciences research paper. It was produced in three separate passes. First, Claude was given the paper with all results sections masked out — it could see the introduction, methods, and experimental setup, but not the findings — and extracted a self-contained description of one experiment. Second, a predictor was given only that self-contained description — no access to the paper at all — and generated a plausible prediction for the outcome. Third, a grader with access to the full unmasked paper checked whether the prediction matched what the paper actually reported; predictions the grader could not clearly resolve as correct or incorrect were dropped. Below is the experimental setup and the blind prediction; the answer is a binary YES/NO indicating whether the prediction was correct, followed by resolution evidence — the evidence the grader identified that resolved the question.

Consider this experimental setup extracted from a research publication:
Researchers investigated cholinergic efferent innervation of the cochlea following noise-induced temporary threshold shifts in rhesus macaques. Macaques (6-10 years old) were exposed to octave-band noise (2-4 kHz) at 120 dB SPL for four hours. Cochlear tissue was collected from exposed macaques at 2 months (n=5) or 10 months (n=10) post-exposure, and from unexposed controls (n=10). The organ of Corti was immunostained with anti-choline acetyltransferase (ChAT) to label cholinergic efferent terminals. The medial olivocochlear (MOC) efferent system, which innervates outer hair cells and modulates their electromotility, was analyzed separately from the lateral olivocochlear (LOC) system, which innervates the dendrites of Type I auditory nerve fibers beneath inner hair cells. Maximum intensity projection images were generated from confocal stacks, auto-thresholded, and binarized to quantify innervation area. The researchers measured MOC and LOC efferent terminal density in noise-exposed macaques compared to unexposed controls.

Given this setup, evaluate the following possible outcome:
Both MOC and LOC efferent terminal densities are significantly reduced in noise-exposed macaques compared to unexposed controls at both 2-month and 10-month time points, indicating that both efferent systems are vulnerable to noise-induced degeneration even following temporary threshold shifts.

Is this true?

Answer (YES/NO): NO